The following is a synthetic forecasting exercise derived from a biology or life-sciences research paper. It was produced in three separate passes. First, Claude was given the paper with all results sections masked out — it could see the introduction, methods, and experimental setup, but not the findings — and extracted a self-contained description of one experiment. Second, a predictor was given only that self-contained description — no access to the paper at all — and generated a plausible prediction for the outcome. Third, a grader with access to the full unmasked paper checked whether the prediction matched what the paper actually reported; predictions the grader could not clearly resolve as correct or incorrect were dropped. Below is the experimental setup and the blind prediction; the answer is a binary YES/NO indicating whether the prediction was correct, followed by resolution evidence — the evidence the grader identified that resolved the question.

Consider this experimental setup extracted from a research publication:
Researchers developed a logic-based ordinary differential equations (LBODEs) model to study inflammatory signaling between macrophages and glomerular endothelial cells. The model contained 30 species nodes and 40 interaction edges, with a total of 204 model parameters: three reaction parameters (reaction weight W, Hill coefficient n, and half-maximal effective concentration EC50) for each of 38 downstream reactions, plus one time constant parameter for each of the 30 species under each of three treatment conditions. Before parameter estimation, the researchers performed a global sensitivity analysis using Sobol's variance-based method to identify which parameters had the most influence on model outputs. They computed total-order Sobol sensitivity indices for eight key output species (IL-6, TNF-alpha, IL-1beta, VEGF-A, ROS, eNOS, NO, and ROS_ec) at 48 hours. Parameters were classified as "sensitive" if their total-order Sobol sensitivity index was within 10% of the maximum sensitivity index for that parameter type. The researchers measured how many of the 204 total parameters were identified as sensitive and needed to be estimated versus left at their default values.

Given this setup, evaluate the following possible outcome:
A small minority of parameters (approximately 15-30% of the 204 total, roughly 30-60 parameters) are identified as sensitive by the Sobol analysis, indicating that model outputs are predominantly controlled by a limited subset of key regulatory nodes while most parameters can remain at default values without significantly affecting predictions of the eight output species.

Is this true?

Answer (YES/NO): NO